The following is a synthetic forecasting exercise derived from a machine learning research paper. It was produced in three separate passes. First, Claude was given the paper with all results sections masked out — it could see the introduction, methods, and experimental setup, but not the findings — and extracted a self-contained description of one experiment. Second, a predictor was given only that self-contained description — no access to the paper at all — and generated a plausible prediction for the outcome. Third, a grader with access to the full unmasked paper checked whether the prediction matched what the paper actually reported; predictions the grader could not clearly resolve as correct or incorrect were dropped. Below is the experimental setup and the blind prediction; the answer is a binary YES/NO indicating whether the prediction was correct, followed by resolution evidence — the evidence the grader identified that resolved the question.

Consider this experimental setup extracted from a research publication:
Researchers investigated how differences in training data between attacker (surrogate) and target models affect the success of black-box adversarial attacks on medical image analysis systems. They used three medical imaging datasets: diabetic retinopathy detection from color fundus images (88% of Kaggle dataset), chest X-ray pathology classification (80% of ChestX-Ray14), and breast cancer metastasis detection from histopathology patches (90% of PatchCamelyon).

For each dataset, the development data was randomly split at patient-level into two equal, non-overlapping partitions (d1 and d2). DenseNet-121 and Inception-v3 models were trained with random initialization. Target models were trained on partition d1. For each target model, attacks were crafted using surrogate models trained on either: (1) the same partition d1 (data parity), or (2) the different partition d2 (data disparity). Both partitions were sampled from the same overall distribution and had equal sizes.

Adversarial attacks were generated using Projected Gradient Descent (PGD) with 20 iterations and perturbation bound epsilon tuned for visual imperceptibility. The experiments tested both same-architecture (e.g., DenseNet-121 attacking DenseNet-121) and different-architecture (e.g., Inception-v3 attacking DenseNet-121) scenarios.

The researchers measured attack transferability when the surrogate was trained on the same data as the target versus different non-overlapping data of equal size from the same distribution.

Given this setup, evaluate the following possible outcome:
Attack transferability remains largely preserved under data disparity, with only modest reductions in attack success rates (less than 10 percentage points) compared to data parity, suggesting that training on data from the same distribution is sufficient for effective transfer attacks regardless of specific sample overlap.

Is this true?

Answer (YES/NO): NO